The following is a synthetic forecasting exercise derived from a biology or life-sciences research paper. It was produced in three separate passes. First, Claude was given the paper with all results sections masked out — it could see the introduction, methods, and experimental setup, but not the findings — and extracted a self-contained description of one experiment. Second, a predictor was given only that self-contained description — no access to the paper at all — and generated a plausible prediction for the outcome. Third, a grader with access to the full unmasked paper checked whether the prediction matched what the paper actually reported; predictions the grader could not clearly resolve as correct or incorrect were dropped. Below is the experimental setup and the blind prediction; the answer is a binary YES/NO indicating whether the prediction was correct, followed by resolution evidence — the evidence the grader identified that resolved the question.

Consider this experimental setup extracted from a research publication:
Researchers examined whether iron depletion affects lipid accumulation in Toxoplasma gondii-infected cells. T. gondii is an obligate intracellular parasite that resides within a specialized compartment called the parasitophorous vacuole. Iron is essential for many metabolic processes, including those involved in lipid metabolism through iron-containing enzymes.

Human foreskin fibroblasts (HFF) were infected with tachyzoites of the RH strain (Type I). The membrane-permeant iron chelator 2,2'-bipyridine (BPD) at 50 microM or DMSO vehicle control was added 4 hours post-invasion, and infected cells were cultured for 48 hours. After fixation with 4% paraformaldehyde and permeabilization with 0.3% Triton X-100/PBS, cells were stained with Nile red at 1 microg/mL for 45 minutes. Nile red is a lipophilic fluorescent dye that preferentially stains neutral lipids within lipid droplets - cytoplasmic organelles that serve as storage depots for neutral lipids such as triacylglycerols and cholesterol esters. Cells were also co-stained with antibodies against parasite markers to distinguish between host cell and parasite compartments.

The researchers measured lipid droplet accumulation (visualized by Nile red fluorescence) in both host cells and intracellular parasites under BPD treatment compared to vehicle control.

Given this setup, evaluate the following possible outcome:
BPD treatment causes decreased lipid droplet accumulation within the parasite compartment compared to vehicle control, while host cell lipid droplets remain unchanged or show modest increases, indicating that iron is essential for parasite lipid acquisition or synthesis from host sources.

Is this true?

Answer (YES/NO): NO